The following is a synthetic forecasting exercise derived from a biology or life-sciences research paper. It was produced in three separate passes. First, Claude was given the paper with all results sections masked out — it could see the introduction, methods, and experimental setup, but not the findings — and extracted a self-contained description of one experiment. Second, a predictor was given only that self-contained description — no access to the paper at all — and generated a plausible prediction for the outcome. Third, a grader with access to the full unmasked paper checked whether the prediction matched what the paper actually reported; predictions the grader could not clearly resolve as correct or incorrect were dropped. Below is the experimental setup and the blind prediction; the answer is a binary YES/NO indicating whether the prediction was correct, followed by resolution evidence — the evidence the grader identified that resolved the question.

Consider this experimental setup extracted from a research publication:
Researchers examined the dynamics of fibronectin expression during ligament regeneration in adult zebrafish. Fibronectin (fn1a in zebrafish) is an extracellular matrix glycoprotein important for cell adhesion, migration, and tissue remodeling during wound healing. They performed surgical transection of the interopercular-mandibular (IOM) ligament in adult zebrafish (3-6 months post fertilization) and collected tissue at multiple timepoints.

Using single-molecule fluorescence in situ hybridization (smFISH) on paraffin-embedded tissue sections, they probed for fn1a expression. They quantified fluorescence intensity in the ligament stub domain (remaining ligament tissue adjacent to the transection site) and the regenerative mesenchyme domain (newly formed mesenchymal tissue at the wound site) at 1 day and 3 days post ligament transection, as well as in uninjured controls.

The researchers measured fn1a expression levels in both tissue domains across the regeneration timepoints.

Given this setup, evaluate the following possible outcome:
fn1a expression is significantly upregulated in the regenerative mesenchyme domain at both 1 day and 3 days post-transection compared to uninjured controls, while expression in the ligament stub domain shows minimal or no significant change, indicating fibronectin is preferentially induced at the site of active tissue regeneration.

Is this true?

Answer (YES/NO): NO